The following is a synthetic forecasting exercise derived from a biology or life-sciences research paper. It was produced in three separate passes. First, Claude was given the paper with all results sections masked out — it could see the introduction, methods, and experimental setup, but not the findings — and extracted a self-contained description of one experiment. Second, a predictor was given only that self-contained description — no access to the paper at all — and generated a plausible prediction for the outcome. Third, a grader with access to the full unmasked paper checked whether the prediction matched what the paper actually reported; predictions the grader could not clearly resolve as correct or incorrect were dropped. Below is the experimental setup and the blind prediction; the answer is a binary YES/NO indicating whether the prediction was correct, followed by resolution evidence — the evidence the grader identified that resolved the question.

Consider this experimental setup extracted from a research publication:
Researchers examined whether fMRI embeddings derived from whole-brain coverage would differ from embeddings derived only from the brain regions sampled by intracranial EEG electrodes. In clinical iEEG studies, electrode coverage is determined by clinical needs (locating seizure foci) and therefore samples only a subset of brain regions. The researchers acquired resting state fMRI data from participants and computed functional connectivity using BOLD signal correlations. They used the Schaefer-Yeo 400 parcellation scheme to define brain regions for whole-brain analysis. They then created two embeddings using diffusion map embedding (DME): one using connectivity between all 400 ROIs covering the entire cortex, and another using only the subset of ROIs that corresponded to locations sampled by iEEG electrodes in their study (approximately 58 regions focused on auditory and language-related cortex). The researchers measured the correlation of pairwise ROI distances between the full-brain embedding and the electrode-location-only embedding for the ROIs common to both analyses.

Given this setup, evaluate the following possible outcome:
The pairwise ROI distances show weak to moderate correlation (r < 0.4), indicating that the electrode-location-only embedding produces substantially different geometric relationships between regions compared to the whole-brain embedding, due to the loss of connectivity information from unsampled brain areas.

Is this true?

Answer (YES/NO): NO